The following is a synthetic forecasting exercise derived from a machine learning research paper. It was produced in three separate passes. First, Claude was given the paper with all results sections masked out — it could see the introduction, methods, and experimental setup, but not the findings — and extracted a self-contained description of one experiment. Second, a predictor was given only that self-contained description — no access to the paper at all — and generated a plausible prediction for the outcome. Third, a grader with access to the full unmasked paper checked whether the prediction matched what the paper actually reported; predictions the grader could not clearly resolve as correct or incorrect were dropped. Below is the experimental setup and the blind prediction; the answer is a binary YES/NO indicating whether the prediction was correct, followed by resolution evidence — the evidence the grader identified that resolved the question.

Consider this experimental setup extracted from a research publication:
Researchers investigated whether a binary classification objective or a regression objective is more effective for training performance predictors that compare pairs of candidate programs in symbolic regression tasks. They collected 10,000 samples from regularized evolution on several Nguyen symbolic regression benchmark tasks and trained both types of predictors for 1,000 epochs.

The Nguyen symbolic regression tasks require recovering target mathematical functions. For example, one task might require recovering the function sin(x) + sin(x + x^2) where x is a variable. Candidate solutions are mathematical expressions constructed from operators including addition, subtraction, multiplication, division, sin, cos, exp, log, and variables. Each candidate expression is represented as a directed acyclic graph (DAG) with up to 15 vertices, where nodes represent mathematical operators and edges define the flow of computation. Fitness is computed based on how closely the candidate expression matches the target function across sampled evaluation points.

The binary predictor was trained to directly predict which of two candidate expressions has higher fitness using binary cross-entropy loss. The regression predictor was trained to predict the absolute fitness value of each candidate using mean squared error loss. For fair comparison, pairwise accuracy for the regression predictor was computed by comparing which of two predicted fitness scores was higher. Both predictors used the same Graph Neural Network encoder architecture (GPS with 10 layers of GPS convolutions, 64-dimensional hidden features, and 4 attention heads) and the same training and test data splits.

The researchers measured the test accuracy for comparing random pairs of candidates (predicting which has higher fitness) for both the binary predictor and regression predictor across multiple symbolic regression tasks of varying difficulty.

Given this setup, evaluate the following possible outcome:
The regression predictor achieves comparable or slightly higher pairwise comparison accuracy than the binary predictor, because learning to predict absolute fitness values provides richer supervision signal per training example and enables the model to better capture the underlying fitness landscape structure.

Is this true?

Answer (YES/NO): NO